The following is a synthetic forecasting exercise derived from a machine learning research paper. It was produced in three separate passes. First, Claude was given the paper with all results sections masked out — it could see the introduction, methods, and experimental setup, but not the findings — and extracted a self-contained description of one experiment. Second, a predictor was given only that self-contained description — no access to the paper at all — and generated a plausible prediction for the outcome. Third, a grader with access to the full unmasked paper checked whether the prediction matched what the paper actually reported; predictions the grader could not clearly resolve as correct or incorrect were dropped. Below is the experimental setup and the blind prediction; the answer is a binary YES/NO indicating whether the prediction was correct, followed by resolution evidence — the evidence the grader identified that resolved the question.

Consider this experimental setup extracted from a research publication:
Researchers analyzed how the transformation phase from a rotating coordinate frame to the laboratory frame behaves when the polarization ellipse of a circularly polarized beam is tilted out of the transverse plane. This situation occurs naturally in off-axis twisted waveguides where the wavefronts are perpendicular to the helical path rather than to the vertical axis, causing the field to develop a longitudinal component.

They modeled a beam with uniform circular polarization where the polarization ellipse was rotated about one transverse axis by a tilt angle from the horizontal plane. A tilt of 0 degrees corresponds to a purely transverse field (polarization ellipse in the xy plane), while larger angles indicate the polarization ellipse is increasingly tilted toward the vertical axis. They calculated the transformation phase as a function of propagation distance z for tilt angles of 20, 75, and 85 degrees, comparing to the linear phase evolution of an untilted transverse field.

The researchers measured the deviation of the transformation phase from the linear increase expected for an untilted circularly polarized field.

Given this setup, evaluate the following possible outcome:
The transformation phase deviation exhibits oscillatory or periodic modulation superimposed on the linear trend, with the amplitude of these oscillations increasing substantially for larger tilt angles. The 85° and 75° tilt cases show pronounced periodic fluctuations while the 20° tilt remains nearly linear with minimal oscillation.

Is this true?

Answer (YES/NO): NO